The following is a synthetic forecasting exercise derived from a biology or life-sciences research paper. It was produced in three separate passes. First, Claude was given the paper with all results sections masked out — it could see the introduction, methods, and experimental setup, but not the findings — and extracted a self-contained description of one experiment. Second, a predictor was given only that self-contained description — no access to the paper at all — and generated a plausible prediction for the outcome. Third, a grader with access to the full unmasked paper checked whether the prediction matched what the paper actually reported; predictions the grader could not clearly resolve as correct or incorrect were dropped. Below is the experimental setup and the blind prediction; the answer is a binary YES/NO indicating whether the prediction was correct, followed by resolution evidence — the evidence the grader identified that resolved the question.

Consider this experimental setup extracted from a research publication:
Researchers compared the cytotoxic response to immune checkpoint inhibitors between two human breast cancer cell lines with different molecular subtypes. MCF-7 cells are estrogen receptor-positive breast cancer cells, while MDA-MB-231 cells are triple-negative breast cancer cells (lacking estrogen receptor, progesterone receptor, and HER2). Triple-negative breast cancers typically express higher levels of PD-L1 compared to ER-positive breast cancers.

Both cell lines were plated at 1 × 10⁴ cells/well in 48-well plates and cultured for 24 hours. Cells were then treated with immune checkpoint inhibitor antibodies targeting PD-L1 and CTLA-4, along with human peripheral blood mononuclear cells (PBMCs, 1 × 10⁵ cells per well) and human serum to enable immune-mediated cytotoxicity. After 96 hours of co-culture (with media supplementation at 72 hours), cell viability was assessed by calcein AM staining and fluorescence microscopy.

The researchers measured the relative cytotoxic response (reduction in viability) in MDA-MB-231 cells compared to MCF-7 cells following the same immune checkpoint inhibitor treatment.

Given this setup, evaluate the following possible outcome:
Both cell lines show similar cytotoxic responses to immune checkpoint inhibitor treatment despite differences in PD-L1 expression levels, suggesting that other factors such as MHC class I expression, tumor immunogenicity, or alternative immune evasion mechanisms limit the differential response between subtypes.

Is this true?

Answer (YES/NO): NO